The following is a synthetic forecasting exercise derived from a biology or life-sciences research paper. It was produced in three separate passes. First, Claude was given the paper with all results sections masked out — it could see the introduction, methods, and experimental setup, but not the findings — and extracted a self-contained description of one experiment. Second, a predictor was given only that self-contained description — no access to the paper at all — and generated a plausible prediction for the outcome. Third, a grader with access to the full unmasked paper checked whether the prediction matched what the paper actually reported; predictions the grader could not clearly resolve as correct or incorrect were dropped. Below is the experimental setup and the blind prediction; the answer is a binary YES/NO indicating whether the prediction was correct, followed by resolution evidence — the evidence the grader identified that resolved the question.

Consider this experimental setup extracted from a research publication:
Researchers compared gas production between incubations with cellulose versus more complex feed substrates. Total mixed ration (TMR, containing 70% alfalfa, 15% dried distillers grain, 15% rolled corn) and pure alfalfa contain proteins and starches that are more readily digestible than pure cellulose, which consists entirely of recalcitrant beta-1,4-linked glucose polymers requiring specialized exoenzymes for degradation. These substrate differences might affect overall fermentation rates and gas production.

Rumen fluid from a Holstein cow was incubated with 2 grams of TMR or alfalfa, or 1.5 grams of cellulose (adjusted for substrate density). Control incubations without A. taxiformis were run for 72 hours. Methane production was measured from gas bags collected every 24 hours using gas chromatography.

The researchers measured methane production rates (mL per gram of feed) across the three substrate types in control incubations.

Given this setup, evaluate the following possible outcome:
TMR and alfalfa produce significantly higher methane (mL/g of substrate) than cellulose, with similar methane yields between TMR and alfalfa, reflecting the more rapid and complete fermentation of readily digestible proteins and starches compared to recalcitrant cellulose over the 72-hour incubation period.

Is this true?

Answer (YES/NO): YES